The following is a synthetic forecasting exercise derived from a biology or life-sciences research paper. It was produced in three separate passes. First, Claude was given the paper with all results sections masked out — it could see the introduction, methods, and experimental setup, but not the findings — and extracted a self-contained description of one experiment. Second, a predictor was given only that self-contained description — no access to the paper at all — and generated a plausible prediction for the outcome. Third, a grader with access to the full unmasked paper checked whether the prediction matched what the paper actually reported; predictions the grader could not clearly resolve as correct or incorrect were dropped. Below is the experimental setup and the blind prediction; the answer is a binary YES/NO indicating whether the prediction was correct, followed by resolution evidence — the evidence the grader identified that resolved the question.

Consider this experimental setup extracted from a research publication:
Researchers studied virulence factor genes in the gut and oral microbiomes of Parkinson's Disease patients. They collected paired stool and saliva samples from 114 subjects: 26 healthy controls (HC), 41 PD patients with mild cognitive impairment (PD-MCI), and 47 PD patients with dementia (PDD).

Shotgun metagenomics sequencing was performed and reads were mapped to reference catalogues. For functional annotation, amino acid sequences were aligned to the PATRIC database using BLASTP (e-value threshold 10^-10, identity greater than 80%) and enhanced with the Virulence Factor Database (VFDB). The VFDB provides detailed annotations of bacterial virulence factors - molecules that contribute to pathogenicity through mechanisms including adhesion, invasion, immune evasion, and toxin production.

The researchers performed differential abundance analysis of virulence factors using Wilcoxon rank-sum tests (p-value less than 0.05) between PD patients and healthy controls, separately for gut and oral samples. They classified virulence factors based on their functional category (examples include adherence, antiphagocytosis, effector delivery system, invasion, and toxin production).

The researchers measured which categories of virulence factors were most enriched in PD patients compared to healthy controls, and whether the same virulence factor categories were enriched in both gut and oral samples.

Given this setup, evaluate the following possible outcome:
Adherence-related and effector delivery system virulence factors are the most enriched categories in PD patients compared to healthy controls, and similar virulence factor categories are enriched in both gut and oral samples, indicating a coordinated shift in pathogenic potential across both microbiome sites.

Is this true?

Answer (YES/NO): NO